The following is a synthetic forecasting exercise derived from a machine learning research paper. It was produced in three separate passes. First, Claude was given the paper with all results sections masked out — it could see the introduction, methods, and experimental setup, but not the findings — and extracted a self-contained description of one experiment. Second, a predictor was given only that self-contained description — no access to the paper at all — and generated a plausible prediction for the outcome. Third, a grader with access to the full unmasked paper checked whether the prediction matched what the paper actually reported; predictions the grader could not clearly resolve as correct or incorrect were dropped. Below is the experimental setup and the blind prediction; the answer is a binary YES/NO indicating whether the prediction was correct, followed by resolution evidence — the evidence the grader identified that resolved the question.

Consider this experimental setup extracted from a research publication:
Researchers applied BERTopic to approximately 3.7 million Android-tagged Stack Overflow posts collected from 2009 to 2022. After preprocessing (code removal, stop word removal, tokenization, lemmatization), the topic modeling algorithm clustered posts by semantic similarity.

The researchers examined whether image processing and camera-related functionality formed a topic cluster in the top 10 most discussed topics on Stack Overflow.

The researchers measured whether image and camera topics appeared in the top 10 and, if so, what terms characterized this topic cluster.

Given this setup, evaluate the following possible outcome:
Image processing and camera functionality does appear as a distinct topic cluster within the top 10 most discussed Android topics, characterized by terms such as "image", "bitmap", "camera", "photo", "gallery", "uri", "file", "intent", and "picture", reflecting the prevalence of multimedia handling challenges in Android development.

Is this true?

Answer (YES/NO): NO